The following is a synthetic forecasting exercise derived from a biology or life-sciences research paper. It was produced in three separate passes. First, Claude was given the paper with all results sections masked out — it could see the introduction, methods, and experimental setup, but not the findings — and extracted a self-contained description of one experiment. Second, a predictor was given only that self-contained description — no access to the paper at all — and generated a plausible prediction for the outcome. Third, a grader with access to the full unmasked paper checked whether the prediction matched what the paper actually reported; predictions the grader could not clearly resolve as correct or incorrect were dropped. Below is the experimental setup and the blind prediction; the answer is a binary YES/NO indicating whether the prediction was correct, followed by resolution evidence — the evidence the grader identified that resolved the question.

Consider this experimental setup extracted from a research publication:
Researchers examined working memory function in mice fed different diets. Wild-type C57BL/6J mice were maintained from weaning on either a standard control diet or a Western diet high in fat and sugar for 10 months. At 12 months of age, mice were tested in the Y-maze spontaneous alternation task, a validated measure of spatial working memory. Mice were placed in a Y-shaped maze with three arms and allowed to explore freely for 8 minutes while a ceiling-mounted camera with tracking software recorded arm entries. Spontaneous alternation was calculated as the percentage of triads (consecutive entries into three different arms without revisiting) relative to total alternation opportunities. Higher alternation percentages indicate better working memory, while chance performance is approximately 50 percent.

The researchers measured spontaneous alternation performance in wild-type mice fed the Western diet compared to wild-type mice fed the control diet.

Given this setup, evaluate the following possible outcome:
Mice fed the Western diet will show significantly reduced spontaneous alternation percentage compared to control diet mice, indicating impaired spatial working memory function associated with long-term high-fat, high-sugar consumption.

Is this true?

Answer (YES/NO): NO